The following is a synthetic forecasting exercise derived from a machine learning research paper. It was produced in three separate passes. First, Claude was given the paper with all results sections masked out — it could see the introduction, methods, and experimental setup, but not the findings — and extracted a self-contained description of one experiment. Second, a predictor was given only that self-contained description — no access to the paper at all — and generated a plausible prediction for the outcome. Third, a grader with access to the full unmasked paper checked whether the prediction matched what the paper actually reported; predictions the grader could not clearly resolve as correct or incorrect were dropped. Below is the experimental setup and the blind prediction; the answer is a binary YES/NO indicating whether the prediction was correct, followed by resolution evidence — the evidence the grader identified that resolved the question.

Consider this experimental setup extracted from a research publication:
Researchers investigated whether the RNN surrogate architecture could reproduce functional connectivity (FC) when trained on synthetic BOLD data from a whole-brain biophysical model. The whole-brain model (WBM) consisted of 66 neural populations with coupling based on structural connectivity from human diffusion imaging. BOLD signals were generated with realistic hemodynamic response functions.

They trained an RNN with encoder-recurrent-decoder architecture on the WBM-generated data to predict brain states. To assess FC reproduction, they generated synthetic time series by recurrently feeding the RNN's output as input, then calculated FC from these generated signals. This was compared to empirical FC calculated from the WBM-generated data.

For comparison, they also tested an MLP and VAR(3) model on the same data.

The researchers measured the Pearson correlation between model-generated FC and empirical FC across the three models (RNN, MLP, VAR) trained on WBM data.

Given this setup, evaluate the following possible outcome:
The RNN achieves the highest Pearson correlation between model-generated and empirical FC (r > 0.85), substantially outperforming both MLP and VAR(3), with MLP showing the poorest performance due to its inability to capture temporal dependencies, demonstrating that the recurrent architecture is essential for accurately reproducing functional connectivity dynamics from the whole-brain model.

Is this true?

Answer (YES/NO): NO